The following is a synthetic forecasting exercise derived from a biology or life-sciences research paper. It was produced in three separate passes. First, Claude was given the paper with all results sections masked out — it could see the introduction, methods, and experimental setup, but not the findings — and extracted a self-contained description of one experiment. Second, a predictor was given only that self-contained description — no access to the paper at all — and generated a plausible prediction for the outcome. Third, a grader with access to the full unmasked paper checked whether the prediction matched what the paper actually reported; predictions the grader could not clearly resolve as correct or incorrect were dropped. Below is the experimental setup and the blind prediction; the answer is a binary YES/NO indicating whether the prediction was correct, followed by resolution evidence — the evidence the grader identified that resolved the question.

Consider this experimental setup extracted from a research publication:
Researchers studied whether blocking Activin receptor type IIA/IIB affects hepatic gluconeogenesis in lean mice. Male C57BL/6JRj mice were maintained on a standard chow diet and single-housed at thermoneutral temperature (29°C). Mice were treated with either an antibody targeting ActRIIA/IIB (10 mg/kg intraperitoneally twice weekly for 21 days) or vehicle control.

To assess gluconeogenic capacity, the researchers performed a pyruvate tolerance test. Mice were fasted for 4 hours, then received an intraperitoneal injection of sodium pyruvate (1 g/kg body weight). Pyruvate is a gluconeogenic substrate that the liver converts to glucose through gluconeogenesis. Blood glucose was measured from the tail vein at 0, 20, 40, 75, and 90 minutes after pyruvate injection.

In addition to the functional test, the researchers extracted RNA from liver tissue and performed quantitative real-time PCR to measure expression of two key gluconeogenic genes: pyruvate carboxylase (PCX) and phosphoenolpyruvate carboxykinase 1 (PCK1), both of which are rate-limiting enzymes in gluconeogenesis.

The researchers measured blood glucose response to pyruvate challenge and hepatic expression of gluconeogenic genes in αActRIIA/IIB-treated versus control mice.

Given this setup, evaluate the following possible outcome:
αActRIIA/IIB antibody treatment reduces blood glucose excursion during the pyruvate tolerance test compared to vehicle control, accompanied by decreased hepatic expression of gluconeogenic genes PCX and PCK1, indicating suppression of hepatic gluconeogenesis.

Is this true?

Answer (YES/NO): NO